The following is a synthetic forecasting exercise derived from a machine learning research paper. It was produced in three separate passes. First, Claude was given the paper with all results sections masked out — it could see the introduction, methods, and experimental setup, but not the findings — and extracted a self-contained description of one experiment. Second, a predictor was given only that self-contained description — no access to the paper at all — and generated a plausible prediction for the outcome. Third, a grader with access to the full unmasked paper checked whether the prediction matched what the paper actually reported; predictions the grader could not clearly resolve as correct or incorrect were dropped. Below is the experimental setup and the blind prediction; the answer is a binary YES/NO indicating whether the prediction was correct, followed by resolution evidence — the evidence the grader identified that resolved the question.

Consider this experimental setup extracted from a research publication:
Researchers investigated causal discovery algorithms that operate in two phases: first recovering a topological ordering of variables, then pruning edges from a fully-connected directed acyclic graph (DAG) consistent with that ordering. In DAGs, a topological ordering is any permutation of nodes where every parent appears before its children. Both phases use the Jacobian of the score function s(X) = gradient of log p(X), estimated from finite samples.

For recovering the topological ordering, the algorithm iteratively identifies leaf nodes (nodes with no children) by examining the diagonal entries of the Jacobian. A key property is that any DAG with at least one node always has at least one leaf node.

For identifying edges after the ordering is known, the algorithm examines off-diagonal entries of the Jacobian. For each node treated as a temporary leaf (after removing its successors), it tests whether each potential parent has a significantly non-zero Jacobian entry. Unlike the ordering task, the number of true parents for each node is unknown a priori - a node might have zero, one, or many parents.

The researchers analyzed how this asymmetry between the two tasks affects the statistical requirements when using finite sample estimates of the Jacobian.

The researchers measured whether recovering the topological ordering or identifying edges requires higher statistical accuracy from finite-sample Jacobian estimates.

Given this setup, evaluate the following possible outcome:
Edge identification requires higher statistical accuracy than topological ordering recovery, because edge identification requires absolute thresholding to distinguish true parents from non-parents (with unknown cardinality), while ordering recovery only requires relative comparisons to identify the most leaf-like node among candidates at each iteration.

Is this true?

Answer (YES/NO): YES